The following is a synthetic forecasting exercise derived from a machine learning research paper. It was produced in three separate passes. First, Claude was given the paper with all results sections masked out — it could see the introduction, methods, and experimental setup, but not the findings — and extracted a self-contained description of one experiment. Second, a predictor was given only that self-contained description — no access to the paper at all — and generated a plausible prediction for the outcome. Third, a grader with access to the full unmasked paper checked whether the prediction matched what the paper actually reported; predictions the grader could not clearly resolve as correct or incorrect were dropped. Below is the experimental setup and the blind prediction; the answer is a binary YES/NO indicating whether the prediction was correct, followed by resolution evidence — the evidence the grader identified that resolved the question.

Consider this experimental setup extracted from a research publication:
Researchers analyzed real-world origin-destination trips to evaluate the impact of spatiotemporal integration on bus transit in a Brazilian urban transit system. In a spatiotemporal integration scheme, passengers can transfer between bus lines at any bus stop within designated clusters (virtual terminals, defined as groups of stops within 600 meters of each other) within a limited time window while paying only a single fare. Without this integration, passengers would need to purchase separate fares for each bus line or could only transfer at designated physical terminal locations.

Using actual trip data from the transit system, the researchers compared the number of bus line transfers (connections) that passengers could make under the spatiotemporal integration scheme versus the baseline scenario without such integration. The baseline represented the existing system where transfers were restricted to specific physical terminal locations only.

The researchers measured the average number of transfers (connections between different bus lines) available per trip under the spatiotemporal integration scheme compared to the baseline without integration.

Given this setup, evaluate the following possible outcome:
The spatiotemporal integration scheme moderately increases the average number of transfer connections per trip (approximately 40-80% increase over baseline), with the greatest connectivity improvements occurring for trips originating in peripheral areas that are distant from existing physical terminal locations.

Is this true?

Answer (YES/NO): NO